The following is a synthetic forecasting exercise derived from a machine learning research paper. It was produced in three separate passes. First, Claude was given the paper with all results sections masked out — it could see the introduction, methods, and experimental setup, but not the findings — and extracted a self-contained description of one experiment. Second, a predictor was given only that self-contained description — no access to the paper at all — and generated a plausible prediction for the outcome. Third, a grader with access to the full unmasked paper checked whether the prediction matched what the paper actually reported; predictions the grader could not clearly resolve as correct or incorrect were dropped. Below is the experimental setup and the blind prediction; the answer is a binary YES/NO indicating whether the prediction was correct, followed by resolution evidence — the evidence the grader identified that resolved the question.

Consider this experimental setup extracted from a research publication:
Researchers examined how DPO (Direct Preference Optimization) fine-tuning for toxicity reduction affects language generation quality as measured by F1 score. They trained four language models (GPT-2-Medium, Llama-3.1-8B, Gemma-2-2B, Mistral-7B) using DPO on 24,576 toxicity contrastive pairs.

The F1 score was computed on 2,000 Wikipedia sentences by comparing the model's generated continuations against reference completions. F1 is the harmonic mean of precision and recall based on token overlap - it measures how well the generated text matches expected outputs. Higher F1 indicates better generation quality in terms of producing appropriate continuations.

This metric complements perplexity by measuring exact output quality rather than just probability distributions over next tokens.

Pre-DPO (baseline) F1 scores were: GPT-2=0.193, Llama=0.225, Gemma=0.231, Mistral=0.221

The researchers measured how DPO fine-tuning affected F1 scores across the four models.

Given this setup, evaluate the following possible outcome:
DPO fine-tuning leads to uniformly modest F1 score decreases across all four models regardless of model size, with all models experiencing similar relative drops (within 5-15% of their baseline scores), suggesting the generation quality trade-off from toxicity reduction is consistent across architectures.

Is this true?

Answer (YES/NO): NO